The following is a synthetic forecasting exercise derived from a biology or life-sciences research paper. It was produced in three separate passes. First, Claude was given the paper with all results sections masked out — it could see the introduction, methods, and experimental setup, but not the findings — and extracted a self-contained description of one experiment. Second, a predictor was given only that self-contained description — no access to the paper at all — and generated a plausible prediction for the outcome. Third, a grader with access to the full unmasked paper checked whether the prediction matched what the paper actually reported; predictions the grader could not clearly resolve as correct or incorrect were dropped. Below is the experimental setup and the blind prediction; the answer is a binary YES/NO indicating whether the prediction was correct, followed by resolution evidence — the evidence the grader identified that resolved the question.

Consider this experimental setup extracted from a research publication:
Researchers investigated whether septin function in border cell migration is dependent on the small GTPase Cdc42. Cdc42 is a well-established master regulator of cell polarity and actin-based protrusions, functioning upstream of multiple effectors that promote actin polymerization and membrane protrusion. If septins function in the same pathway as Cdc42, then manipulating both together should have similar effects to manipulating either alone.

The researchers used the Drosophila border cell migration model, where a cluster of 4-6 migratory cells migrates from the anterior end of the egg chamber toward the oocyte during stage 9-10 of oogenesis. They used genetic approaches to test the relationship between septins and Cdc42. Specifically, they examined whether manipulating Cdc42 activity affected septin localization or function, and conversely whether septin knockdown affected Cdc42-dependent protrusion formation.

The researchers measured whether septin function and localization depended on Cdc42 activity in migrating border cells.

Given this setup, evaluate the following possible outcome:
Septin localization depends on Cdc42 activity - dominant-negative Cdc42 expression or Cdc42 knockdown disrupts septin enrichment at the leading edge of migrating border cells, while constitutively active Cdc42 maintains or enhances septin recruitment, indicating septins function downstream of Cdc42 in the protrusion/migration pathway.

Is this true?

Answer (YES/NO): NO